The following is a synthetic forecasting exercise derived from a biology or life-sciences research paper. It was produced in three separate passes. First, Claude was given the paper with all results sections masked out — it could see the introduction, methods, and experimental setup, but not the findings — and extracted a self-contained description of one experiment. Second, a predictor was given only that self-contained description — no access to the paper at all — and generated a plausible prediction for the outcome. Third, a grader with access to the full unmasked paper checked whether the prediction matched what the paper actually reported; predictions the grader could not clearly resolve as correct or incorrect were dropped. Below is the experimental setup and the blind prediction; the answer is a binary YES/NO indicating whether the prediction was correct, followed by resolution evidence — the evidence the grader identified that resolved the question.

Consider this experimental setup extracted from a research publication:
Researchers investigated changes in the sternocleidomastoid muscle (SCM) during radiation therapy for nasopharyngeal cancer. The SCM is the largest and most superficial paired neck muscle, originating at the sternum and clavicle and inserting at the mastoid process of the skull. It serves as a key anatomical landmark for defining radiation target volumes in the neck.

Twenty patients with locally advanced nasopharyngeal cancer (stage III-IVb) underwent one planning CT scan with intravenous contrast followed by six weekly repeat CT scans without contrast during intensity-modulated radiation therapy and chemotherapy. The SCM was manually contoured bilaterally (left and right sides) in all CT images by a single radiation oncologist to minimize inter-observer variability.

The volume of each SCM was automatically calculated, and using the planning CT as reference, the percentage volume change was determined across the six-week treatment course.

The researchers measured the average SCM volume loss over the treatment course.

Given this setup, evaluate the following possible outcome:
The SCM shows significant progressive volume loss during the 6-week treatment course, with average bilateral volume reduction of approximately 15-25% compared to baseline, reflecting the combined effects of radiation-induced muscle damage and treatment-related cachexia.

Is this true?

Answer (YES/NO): NO